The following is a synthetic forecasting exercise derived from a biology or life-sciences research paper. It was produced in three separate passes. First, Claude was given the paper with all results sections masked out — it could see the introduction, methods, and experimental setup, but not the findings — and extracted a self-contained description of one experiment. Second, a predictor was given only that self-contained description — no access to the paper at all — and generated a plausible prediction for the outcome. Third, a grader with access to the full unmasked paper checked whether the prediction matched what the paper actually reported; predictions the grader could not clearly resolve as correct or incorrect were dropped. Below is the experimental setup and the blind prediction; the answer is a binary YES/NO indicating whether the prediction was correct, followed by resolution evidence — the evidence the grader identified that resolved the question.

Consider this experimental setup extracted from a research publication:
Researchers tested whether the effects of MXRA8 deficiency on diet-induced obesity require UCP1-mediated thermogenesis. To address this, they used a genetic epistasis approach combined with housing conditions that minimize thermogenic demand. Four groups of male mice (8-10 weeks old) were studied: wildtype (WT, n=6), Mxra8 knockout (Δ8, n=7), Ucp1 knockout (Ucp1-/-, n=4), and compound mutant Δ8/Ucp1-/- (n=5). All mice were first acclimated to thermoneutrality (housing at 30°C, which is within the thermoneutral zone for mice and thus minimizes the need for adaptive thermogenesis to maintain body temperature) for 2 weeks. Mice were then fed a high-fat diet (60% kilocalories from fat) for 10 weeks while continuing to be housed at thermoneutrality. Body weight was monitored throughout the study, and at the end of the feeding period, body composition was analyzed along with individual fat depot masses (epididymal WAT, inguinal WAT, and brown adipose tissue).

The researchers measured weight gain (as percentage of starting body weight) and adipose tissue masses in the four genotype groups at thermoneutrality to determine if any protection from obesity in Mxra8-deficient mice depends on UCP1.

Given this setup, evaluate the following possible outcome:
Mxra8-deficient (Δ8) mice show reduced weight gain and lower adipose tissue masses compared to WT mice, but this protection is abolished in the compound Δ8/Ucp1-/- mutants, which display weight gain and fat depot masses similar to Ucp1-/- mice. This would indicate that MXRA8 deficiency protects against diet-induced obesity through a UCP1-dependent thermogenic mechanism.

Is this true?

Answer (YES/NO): YES